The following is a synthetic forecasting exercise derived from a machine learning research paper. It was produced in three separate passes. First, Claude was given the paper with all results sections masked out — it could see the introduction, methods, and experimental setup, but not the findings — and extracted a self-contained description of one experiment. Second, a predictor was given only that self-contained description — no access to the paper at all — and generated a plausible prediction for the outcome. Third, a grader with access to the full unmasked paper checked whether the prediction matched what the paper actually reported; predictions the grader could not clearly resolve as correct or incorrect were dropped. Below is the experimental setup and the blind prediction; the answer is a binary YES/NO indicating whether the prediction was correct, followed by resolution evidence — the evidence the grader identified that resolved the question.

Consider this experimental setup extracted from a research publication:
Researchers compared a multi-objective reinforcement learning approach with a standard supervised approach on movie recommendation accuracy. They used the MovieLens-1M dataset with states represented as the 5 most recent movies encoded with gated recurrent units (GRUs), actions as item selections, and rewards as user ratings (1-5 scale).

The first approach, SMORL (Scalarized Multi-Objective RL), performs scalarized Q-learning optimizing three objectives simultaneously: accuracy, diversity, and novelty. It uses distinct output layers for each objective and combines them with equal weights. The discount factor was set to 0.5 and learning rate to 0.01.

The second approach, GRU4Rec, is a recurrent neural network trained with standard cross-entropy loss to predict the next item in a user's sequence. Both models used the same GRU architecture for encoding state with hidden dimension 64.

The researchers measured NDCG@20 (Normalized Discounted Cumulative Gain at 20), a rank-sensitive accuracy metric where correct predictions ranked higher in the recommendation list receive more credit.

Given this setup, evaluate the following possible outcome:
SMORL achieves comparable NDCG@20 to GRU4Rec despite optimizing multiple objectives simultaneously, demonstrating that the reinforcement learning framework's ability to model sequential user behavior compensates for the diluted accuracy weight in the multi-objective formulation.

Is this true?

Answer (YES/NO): NO